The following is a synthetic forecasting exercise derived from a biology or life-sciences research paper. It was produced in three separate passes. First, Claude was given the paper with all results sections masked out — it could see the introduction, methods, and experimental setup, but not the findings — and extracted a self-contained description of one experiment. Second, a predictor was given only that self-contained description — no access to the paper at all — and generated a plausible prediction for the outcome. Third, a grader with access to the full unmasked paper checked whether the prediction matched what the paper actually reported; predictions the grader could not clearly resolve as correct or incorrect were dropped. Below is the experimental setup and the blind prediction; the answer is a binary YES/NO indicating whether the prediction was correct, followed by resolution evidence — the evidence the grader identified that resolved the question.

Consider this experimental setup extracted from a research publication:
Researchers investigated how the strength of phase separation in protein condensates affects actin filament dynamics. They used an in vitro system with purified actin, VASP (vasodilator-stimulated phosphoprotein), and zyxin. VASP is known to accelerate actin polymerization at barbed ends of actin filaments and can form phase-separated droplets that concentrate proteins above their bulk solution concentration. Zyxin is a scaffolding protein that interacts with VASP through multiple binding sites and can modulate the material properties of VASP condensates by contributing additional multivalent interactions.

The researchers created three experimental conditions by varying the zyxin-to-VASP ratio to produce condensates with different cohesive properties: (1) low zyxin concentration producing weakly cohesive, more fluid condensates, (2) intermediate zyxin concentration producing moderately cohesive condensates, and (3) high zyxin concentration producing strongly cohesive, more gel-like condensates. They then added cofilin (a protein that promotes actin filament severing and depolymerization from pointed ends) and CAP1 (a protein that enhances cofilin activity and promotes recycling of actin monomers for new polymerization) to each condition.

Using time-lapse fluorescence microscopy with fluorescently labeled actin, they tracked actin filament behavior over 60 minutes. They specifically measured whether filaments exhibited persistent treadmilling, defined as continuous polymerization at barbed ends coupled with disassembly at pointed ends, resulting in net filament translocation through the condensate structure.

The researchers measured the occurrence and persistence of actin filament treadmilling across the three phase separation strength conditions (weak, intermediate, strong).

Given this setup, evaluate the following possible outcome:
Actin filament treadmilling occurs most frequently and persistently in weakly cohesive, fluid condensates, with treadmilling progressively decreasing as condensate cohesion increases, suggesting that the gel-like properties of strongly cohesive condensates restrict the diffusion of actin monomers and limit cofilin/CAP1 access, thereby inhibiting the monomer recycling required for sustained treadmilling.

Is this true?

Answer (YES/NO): NO